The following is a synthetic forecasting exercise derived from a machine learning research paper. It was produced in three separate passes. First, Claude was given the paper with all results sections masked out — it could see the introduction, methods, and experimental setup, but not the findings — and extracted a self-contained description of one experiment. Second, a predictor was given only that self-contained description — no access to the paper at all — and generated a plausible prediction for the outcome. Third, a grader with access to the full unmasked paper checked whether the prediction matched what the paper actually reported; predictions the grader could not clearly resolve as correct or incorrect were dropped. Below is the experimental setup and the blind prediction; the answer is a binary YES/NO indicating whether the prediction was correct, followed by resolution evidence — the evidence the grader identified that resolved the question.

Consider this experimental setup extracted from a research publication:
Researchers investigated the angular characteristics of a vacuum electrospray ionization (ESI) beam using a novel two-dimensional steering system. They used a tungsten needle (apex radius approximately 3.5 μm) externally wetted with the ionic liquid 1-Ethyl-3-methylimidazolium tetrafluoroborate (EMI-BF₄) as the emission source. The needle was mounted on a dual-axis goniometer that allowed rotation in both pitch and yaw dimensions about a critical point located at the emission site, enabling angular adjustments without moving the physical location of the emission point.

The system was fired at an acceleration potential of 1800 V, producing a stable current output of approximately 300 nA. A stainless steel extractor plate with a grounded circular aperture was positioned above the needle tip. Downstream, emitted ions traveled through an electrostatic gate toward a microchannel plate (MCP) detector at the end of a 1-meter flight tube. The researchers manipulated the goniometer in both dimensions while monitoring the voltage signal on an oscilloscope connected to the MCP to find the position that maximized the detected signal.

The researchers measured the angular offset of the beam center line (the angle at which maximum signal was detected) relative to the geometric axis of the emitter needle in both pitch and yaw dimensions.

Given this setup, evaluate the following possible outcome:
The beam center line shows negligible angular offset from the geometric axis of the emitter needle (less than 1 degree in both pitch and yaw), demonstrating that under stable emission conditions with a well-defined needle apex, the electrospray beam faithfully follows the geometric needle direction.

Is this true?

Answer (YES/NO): NO